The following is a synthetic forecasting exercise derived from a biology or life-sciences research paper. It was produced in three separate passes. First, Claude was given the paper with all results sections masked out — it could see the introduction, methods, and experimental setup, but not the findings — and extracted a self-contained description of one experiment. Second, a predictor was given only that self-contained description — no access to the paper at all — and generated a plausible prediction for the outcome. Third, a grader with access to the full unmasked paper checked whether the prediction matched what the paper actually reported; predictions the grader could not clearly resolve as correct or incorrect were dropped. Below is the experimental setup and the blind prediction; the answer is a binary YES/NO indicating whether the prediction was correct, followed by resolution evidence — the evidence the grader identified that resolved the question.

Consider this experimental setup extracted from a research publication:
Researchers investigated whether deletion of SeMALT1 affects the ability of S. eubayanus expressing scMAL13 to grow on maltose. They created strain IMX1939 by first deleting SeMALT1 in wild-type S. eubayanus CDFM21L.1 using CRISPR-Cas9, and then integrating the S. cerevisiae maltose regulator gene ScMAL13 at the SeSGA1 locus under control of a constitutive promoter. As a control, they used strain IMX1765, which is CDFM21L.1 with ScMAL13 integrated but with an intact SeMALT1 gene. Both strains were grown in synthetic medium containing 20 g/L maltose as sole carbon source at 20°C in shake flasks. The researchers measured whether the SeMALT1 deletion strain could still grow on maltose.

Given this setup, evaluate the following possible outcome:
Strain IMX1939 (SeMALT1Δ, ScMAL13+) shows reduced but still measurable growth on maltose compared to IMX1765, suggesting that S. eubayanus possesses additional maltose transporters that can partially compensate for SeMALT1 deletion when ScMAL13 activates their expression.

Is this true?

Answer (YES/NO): NO